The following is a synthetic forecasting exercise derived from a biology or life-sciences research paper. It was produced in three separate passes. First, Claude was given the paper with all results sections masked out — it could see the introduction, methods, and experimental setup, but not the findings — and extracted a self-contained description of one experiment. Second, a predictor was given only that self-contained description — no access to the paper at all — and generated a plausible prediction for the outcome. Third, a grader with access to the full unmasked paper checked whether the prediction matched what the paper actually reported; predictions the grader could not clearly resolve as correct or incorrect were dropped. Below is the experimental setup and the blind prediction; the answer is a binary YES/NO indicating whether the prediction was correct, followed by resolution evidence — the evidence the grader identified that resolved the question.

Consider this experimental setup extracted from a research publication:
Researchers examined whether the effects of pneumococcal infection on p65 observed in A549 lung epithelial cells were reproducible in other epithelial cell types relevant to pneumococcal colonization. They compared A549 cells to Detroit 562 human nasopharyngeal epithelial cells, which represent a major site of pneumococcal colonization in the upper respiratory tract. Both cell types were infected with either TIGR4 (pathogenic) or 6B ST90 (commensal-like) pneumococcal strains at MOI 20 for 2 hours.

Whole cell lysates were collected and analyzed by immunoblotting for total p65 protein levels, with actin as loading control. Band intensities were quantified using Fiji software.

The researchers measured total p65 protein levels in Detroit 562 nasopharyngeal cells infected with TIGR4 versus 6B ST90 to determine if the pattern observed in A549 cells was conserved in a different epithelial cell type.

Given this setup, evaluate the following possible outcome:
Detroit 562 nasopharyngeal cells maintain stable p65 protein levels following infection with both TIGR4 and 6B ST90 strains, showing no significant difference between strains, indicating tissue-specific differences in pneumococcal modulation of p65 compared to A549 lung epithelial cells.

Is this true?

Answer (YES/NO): NO